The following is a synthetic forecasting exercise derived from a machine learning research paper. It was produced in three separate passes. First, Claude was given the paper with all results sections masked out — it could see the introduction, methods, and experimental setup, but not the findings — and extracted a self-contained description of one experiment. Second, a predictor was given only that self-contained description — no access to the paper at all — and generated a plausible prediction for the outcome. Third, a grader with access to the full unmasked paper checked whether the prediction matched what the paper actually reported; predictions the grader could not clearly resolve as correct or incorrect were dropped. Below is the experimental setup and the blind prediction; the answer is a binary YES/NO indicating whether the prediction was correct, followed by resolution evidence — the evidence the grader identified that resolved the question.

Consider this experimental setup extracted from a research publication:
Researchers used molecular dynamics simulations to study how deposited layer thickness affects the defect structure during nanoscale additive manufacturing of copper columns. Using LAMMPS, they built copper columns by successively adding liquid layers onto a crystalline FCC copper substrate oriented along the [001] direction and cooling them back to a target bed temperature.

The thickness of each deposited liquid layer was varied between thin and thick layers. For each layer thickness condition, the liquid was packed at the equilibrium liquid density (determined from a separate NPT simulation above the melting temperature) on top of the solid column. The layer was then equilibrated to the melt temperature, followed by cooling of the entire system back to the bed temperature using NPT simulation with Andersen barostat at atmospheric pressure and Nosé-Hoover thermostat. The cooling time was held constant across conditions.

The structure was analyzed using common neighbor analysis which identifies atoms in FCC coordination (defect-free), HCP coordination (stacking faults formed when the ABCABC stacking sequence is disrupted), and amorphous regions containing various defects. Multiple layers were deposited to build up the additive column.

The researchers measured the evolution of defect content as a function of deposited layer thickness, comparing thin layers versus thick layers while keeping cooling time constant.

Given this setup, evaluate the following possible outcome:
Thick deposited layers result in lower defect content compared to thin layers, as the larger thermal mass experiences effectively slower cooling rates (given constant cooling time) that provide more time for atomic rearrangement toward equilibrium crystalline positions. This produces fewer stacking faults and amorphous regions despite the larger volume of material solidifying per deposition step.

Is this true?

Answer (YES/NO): NO